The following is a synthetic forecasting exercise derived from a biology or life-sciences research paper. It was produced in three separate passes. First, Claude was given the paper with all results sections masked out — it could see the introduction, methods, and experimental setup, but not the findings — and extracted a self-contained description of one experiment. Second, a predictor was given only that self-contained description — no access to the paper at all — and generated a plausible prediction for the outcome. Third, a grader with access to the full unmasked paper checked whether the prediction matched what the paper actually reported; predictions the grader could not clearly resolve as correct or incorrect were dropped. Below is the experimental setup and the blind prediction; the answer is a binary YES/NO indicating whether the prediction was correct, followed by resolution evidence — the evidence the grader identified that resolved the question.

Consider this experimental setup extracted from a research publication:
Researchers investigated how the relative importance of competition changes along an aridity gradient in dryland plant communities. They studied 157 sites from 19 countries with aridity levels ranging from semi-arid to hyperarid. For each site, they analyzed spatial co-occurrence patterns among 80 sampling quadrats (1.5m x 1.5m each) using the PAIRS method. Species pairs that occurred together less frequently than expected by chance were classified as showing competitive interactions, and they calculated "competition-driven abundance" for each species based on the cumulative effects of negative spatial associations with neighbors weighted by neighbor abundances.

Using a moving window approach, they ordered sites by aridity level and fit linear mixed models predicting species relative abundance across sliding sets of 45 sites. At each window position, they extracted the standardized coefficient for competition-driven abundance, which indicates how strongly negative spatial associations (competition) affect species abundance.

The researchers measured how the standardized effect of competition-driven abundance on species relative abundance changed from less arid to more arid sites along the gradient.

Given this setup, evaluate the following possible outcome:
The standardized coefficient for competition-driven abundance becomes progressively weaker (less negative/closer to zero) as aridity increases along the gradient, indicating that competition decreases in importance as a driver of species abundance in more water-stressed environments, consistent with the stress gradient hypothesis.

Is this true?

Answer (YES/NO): NO